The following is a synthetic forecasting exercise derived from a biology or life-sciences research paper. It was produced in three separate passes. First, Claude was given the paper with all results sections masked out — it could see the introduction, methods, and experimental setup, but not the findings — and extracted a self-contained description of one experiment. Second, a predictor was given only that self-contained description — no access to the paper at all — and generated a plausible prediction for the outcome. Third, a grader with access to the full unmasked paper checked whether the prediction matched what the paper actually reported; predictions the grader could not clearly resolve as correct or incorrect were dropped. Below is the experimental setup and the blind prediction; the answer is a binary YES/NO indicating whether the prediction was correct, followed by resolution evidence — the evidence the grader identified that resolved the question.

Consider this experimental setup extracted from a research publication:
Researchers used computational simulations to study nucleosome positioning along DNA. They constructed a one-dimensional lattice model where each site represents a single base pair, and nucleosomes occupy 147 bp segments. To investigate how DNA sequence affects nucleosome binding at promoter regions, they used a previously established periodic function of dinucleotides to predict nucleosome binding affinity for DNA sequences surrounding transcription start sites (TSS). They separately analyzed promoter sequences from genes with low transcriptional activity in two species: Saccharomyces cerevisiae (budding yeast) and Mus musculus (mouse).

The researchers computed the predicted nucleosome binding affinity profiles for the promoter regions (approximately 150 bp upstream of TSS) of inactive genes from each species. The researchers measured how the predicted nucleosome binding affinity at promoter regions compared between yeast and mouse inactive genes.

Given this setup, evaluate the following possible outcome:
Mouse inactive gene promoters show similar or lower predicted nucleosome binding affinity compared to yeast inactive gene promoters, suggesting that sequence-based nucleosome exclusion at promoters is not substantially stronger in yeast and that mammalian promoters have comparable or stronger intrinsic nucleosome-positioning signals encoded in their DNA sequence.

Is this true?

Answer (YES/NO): NO